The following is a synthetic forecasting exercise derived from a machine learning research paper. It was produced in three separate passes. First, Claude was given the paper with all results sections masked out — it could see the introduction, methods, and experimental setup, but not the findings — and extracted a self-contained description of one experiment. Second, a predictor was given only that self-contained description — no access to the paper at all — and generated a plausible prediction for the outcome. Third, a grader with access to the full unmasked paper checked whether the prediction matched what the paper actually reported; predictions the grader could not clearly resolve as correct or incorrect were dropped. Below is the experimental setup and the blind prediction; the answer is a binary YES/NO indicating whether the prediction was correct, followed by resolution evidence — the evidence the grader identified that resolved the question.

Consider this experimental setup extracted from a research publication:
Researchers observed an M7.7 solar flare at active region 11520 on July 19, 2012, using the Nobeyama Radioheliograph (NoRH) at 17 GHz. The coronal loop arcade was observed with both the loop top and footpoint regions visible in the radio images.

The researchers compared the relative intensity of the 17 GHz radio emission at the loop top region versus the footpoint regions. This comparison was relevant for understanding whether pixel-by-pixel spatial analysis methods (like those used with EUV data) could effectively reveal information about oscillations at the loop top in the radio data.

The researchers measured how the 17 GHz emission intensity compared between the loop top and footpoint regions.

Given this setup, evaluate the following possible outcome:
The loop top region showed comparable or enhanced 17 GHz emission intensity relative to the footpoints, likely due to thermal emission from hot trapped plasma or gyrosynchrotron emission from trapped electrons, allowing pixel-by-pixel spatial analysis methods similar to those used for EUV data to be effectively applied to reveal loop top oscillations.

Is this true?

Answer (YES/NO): NO